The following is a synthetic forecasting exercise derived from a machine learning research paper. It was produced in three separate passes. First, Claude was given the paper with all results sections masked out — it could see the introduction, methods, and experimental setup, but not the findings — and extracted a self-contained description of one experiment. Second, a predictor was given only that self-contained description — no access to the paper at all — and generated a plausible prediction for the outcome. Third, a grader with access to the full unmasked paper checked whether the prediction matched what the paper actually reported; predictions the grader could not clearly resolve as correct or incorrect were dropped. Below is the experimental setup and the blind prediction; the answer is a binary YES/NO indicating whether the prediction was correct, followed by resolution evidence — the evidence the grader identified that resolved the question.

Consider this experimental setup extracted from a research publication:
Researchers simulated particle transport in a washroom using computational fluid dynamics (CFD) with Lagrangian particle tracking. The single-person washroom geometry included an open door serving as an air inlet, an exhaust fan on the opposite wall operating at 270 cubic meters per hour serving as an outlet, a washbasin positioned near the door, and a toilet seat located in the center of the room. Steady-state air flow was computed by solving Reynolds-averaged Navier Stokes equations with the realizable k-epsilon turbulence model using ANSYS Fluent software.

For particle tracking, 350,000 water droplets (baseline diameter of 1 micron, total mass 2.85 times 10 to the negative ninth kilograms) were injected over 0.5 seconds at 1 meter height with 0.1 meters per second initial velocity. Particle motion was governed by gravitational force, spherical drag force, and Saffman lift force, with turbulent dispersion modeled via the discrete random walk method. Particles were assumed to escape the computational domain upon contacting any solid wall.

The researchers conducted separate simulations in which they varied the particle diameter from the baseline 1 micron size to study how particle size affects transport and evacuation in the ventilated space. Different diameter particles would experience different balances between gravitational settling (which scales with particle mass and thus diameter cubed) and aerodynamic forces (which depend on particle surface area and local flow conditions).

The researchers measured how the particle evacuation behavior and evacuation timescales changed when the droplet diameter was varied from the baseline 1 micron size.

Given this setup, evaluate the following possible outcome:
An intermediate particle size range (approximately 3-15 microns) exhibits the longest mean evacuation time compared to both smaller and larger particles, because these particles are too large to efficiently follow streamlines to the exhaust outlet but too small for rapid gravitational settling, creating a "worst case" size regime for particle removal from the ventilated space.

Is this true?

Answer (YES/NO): NO